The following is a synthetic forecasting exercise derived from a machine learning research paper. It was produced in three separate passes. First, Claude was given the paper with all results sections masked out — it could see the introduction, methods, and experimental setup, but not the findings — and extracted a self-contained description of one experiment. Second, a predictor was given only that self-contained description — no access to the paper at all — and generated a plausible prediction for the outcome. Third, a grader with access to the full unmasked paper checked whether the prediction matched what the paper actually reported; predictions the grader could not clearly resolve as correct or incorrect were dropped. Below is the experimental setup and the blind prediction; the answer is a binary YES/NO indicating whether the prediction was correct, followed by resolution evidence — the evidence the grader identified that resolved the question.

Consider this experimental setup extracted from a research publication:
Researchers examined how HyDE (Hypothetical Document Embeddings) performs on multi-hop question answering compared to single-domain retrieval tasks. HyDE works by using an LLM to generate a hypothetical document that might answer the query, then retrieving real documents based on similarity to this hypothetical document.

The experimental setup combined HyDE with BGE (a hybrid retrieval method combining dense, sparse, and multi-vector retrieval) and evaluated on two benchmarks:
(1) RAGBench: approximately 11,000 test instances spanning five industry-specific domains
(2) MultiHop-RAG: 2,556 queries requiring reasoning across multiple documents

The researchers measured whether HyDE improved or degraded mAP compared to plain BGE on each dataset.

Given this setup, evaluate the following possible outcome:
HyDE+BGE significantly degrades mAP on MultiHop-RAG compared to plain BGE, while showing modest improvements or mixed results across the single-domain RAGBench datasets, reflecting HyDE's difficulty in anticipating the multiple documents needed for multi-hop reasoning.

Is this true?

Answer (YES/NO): NO